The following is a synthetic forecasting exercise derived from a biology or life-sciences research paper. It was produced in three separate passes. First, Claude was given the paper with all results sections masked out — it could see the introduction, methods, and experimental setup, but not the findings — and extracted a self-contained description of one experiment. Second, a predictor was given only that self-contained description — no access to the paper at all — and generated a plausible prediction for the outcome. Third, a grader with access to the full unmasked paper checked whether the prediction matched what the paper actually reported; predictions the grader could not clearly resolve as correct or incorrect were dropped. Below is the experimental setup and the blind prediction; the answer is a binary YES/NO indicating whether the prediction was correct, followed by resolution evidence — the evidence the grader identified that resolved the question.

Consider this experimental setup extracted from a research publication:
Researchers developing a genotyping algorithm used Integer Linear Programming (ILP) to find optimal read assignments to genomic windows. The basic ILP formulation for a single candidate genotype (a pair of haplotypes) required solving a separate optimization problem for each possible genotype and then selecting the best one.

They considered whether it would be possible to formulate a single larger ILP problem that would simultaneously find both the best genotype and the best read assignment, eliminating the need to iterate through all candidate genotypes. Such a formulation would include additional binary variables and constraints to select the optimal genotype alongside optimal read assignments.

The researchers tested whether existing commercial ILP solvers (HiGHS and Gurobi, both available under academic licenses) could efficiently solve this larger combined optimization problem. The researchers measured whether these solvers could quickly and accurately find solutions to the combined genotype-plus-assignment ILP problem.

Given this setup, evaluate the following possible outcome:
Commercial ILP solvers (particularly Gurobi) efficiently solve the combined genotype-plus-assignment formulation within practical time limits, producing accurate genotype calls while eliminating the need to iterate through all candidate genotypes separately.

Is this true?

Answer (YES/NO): NO